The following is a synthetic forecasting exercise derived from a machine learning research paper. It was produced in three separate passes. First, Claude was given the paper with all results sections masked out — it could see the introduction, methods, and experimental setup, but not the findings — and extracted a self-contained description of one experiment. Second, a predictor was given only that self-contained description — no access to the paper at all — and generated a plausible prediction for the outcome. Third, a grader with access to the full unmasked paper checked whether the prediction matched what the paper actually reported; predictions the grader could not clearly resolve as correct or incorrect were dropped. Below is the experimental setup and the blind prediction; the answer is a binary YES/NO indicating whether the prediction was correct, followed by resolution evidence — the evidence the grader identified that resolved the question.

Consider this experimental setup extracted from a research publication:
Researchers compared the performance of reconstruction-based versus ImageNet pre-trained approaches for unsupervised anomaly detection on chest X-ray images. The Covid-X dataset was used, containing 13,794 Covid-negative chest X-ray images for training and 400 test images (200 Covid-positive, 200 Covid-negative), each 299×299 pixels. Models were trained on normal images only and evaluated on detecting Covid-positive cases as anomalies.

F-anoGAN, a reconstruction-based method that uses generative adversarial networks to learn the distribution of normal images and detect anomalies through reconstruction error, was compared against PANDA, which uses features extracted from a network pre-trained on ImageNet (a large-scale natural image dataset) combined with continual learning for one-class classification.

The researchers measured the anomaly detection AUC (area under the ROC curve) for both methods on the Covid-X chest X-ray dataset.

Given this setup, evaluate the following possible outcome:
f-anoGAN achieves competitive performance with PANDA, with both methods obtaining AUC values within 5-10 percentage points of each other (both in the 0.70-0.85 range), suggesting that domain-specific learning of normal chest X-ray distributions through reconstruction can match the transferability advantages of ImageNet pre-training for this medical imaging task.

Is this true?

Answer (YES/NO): NO